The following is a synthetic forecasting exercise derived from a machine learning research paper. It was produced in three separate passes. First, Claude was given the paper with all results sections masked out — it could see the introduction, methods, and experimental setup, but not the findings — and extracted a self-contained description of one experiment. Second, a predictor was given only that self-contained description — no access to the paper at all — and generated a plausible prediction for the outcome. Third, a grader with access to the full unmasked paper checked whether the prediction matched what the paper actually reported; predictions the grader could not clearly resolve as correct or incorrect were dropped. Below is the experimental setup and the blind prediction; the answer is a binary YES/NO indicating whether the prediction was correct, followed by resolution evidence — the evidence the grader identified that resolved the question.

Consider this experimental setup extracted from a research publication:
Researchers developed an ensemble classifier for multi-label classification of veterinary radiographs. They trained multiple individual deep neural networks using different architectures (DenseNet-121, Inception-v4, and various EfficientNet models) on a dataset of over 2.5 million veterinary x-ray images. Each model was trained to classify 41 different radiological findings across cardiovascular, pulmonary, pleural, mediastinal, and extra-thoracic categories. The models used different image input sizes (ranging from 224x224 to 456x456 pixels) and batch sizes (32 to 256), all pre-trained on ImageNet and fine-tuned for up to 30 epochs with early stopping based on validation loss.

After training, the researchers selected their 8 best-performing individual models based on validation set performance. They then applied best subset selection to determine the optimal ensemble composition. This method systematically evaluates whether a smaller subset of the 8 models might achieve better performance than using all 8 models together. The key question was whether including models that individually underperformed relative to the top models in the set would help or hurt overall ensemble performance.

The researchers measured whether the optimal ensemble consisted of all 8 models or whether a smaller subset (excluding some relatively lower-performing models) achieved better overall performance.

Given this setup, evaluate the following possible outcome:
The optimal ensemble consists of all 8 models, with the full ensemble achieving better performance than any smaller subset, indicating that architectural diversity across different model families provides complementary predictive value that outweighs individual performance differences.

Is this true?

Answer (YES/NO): YES